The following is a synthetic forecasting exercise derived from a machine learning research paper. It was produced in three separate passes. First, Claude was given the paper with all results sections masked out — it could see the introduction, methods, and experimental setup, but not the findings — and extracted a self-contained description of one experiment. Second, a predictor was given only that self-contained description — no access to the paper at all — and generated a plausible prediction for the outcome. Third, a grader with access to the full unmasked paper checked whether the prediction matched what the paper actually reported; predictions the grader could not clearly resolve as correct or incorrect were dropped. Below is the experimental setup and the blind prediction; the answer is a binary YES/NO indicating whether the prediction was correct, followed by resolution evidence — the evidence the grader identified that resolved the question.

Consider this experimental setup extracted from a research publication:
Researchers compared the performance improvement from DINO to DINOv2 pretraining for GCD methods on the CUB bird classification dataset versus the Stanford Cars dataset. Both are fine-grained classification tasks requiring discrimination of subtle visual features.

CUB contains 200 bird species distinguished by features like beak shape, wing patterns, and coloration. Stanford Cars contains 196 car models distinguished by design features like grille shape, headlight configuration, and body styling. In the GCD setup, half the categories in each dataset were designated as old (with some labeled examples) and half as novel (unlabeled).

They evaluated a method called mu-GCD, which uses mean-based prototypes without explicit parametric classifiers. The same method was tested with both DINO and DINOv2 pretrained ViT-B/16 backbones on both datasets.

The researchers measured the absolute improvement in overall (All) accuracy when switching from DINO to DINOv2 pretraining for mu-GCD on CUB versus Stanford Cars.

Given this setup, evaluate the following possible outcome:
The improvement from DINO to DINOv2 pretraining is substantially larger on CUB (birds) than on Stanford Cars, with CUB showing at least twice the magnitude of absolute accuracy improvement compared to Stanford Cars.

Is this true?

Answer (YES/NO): NO